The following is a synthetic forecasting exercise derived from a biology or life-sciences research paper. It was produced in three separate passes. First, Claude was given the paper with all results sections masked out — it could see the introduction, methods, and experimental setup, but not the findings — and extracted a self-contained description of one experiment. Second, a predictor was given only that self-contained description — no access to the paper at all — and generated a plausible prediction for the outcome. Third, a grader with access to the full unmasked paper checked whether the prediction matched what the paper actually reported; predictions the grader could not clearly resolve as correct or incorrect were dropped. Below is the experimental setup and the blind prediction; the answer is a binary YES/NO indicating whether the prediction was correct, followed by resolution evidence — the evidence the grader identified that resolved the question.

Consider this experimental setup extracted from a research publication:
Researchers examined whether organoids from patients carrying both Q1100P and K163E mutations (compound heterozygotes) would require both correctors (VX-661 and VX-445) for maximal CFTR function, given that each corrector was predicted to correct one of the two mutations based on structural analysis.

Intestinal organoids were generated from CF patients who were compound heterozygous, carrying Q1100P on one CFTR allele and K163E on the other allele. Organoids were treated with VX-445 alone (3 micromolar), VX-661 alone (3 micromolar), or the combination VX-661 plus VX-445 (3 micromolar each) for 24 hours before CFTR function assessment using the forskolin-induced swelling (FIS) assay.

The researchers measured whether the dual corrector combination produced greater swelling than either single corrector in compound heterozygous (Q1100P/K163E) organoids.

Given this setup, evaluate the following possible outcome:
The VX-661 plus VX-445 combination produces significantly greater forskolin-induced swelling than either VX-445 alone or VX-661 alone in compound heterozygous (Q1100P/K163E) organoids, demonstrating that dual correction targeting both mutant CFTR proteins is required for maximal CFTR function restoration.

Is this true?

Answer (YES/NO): NO